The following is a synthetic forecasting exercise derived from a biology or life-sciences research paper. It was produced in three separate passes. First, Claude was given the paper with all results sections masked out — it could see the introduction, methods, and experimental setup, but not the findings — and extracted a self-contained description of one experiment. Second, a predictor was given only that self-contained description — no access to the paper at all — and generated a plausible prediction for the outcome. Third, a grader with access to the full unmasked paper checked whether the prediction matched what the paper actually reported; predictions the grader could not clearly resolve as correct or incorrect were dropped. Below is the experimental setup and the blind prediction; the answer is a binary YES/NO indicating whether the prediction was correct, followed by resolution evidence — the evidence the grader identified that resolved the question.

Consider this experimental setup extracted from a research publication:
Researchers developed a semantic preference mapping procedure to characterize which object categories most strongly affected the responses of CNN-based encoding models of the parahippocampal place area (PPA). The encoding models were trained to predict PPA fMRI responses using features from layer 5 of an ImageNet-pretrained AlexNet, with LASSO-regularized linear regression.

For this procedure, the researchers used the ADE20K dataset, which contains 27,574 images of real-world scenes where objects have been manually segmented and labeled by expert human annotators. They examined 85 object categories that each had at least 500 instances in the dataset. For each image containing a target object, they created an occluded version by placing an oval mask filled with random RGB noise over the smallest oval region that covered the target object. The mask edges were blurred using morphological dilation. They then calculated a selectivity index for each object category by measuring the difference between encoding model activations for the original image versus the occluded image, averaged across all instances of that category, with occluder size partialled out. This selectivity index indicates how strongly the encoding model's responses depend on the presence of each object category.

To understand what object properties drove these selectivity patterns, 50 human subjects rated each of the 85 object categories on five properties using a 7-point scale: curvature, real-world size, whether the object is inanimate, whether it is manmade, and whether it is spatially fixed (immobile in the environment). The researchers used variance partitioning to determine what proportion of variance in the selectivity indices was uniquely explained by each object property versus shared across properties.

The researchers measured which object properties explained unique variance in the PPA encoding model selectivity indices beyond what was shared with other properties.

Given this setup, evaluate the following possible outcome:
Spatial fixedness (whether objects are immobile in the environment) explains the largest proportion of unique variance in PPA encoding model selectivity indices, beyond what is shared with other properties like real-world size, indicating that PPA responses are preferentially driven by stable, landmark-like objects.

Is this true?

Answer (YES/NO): NO